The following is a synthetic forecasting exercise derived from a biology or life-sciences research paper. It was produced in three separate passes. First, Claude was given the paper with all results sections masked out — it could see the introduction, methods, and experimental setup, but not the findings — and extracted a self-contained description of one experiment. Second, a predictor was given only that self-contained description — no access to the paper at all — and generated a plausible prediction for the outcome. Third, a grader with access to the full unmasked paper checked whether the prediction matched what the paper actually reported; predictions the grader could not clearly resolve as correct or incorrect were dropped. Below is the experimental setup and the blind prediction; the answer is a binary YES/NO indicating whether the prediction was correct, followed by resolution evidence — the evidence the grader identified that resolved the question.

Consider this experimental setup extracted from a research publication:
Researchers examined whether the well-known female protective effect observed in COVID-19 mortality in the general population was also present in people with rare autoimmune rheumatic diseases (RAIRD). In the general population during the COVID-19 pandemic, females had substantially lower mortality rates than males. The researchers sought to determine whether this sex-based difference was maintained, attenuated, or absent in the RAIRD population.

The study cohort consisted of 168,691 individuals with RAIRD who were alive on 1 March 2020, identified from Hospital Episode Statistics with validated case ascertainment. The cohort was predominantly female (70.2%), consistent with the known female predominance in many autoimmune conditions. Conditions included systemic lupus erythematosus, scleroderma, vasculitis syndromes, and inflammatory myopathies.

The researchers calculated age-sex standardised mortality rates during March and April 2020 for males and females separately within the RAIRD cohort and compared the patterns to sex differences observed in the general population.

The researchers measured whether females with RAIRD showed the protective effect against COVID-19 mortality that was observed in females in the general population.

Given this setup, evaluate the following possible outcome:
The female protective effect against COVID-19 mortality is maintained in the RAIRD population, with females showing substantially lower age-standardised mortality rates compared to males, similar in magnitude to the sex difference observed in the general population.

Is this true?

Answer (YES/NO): NO